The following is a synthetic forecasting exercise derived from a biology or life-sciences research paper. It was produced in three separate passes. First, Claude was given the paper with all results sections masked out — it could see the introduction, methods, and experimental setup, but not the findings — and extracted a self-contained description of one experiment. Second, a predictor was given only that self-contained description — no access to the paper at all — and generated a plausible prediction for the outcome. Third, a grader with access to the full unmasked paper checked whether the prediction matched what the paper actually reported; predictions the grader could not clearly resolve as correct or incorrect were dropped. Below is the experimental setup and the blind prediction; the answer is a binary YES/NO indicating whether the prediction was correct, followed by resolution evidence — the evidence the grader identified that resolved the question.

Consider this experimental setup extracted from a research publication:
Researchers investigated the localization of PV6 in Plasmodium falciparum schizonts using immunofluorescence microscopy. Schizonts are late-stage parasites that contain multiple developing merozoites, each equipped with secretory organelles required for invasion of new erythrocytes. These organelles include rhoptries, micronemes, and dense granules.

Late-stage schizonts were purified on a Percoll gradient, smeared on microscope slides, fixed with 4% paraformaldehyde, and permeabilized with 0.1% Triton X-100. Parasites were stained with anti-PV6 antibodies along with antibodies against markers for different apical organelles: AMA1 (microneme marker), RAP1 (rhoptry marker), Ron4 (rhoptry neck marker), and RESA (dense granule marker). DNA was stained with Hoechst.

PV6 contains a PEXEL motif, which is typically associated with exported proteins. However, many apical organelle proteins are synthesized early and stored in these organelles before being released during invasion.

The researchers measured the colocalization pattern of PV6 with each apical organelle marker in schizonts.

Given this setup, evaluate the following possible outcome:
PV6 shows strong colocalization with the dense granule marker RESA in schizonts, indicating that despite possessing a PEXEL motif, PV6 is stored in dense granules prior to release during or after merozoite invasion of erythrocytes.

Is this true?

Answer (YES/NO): NO